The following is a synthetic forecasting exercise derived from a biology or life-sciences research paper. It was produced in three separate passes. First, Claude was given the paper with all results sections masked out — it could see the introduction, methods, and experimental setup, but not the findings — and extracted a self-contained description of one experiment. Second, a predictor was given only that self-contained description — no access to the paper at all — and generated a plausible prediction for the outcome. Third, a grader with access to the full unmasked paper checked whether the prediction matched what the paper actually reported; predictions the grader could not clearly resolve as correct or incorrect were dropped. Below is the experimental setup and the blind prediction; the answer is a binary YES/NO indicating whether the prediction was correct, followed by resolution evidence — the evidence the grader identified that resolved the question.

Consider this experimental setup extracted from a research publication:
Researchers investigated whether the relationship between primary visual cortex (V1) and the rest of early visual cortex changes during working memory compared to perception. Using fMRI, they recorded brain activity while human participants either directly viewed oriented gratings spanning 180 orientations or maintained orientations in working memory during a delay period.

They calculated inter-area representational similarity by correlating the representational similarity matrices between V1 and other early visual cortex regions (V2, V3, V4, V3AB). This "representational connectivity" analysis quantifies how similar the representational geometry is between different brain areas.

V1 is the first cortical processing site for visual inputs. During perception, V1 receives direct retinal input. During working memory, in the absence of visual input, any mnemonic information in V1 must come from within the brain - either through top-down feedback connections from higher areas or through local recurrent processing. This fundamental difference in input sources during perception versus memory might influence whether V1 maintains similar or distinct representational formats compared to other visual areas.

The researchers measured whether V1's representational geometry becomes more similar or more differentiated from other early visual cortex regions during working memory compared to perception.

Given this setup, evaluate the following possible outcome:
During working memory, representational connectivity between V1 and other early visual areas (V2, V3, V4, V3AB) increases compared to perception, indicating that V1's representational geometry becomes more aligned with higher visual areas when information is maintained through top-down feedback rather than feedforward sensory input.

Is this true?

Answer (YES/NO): NO